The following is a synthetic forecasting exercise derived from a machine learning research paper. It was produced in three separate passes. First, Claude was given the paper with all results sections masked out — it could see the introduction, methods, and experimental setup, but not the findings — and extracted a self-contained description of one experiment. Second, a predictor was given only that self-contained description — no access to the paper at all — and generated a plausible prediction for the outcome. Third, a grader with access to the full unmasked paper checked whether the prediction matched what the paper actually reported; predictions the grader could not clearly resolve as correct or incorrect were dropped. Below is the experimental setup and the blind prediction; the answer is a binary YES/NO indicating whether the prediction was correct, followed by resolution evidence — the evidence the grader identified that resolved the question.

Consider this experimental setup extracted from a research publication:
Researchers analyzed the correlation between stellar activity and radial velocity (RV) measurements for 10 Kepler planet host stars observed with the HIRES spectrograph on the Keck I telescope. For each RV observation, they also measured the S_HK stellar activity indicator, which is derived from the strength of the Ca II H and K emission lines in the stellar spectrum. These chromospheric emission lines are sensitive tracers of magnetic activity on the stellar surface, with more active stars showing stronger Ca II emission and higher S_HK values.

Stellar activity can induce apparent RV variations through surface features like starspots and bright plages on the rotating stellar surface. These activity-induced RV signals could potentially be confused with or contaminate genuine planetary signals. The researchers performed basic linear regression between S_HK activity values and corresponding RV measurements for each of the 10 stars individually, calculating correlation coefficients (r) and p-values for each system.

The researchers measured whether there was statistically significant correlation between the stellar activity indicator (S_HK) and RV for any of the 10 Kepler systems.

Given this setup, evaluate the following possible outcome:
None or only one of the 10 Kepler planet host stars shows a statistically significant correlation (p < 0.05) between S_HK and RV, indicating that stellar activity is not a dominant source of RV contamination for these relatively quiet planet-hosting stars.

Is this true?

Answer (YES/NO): YES